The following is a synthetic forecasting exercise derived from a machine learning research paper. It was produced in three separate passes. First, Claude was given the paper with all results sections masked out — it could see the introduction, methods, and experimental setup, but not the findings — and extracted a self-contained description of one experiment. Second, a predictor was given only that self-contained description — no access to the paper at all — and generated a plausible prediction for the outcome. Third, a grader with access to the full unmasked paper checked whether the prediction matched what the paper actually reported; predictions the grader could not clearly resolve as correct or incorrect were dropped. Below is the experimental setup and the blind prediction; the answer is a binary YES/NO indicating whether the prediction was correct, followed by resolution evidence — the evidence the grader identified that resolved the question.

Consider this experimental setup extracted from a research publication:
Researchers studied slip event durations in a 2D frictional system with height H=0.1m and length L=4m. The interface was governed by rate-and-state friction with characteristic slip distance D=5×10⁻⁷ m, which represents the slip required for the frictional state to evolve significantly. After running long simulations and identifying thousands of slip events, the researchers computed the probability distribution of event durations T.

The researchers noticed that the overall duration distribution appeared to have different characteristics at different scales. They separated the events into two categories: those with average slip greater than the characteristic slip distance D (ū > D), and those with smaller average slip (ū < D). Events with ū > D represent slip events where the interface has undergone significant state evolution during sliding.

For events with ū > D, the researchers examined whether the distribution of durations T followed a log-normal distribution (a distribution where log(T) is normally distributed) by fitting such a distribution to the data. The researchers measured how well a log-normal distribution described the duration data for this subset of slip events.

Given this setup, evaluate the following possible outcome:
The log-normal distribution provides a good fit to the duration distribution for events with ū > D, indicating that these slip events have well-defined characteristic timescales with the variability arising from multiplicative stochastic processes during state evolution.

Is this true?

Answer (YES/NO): YES